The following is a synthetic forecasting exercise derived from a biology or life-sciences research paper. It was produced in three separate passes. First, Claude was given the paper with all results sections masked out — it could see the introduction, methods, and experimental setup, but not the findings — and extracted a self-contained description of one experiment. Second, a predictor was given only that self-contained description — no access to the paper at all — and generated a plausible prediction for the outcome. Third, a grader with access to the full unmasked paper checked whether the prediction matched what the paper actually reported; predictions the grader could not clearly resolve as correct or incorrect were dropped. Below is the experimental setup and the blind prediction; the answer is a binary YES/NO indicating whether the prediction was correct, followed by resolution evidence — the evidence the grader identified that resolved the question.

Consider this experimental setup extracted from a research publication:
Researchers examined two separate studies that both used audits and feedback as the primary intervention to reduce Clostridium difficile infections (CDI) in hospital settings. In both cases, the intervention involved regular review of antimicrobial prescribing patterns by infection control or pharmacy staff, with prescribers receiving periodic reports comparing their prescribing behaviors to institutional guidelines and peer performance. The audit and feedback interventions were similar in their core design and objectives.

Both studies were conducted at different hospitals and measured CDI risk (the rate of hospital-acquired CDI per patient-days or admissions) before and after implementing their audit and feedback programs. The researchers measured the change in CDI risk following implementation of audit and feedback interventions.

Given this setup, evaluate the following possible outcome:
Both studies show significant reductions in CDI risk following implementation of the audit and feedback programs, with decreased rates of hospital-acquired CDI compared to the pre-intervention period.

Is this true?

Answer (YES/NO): NO